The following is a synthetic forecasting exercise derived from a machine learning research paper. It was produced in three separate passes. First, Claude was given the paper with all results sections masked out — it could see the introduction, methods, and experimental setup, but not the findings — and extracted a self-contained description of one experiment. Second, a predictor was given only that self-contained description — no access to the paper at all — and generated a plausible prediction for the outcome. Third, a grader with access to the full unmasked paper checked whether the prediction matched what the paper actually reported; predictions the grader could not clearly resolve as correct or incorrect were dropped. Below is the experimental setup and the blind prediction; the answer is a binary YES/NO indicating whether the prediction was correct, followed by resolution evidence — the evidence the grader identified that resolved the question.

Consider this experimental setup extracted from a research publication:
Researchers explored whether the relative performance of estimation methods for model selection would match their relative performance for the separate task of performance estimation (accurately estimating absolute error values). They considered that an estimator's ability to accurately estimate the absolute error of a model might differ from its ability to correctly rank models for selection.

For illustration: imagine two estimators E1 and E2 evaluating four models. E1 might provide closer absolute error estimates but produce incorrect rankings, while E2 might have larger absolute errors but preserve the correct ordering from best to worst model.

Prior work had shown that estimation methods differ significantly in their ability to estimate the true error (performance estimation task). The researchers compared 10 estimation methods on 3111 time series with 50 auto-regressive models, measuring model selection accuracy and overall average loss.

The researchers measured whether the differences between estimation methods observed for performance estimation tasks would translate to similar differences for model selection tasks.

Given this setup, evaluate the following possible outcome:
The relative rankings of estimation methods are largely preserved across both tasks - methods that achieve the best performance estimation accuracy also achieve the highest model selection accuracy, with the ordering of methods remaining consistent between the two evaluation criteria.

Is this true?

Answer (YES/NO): NO